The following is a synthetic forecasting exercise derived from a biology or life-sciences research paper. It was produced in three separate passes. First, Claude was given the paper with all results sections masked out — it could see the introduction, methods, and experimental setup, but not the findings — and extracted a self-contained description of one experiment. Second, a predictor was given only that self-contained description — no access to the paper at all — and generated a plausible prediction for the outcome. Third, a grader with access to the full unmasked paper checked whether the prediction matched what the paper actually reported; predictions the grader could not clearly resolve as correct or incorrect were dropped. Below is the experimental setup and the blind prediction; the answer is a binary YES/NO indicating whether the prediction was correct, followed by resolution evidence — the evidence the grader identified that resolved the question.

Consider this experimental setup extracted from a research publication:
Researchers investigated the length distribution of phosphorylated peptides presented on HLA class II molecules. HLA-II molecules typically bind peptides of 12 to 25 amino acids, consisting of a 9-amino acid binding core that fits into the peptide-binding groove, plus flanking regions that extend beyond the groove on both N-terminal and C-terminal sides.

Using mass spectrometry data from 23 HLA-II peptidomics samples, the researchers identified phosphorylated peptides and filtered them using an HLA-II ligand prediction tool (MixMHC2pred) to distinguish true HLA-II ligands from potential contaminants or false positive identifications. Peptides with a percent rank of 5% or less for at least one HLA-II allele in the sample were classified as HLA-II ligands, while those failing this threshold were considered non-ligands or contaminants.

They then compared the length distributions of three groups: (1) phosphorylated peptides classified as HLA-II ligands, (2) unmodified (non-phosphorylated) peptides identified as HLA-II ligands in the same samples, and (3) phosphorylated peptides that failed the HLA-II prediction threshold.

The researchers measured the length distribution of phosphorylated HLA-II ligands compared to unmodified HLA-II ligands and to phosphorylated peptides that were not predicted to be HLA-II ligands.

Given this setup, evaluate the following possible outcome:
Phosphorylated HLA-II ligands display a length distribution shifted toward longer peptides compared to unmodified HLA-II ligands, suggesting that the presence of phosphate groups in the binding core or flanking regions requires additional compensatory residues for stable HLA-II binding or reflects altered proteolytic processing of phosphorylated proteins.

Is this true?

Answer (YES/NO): NO